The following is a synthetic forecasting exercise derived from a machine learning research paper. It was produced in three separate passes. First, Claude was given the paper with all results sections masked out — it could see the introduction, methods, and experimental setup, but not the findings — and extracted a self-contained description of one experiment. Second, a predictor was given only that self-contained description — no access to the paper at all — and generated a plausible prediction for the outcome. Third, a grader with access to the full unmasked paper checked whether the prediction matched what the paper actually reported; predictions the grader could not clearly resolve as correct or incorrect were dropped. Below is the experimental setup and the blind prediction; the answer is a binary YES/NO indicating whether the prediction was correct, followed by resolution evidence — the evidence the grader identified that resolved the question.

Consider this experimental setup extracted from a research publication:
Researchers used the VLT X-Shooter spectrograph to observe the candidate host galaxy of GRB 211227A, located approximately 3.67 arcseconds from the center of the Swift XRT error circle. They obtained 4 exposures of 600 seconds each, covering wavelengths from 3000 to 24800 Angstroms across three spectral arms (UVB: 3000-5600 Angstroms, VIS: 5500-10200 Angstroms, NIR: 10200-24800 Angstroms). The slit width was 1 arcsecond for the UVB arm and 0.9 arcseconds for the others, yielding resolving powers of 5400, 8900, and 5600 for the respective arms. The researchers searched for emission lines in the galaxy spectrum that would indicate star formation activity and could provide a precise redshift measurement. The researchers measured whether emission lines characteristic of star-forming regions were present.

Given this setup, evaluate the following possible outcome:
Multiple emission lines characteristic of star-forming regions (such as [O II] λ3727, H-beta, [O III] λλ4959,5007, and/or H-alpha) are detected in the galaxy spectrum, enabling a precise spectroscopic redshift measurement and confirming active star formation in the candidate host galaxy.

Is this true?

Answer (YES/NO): YES